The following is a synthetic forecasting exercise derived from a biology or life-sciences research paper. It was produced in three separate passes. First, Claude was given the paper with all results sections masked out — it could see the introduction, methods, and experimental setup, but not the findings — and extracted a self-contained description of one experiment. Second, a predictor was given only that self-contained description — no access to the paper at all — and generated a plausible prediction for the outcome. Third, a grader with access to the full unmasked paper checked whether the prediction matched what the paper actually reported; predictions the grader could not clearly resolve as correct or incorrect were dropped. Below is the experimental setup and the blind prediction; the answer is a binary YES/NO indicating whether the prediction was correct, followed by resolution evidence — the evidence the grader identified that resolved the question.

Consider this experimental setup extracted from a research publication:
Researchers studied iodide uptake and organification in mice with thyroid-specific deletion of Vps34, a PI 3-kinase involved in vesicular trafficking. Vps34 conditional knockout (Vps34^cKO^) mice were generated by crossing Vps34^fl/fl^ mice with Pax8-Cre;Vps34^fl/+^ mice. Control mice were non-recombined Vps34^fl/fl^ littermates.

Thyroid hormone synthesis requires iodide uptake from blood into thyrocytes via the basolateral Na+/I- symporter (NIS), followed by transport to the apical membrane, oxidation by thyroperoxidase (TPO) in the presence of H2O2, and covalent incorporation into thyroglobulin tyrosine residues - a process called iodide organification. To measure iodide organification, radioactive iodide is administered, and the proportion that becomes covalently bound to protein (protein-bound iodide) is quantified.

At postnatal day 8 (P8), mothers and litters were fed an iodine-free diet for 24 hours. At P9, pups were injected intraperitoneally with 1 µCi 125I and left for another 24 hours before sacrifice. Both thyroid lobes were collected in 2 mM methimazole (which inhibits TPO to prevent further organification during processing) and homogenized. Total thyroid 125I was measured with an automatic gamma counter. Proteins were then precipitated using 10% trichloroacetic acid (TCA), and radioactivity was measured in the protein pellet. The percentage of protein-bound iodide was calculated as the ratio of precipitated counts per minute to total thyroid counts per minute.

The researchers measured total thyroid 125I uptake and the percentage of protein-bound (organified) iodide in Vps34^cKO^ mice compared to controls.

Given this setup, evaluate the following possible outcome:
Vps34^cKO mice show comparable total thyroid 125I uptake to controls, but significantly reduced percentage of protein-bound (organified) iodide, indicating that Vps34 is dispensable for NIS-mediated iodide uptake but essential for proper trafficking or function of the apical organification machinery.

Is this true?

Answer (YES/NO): YES